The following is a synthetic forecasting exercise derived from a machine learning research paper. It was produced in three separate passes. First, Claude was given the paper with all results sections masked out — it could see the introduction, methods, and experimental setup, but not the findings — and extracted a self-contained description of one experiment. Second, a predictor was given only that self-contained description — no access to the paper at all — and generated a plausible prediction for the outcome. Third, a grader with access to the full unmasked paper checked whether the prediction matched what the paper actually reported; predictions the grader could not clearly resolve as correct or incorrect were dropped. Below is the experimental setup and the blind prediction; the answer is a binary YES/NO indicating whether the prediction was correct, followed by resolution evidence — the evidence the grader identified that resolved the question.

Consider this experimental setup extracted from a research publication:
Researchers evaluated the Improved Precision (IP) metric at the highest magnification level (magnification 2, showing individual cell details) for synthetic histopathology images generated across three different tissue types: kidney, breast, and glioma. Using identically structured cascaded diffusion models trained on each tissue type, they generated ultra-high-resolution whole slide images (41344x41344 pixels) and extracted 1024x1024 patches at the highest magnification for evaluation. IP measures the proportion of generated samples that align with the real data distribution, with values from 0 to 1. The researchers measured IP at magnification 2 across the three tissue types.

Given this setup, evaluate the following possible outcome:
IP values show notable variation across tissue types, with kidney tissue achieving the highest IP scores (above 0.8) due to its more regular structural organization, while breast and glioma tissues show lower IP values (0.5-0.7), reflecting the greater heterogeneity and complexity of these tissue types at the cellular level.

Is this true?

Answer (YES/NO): NO